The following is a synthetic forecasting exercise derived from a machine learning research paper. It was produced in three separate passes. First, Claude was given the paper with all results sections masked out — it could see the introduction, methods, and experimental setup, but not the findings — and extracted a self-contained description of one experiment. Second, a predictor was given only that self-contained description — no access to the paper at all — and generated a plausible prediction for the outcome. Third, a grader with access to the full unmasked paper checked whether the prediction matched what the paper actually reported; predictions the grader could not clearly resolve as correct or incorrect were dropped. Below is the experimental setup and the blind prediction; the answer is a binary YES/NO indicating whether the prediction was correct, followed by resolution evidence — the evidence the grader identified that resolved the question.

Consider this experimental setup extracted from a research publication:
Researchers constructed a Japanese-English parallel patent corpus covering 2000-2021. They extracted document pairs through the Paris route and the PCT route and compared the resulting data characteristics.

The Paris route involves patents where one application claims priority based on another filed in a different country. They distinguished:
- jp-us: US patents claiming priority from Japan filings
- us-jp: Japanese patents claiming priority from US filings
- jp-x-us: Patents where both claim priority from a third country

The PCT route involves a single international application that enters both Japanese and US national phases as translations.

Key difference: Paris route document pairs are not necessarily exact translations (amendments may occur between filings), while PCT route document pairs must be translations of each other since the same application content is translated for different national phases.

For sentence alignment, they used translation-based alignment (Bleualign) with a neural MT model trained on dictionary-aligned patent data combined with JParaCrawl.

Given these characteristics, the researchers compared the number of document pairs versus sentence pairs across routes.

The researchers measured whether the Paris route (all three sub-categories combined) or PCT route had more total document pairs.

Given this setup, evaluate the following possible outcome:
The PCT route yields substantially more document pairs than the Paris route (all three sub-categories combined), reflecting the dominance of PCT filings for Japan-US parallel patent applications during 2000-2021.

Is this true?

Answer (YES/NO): NO